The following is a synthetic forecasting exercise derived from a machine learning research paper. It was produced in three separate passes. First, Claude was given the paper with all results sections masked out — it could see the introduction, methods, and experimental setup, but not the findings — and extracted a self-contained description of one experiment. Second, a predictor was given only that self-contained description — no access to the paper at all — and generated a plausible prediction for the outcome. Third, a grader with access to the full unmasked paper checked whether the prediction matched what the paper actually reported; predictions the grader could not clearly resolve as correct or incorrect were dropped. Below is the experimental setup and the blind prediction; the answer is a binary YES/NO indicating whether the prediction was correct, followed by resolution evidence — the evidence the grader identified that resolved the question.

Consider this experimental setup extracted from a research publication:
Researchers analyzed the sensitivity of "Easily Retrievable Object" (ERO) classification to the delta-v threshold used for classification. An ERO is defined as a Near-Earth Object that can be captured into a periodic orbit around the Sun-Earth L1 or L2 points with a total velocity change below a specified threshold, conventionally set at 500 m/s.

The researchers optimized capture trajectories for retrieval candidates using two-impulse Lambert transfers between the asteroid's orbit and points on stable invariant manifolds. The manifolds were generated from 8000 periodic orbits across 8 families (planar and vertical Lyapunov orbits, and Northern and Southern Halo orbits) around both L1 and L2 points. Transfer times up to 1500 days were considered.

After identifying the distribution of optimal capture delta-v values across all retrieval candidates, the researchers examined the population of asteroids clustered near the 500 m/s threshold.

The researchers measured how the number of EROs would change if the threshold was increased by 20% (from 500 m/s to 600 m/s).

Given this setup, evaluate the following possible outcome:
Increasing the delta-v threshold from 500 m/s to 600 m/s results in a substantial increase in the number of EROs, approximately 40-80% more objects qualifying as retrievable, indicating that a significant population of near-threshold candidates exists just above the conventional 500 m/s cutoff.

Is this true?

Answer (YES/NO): YES